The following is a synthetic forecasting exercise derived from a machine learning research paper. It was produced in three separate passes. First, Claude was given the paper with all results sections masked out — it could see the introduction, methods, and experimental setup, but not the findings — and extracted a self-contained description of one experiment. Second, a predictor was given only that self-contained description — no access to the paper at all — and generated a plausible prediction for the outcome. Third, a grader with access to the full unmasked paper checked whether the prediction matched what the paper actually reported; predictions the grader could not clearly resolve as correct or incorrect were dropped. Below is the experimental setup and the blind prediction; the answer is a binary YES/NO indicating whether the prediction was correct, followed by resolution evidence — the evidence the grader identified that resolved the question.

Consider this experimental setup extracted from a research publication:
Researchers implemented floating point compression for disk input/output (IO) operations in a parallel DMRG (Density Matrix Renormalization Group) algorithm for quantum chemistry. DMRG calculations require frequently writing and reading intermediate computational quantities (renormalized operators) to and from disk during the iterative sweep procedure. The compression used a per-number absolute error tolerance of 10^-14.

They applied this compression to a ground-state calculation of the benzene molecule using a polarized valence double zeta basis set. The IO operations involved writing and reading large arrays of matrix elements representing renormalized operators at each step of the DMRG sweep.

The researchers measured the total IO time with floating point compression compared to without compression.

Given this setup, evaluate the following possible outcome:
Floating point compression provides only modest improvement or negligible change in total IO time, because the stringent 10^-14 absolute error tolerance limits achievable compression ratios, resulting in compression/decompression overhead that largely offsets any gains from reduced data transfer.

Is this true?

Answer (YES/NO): YES